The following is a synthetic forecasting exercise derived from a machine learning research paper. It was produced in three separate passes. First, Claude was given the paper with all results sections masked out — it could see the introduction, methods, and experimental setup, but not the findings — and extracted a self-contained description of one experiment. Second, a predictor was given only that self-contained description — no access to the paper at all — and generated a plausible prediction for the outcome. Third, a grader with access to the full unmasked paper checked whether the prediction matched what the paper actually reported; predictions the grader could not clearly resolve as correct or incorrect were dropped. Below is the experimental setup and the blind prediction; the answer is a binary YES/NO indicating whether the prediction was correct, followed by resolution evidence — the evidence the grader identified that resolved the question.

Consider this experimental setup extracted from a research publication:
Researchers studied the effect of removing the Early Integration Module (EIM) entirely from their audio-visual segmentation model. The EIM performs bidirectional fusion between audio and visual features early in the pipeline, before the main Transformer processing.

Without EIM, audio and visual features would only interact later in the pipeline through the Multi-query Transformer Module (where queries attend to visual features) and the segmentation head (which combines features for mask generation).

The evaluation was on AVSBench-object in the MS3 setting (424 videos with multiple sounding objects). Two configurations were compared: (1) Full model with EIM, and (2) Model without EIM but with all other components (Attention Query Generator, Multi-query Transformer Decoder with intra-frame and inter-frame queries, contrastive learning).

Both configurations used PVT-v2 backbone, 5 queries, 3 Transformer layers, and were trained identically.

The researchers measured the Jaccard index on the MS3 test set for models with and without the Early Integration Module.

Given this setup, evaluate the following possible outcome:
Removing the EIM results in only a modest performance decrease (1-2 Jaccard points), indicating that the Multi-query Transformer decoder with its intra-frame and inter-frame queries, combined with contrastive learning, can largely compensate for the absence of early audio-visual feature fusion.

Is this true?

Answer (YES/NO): NO